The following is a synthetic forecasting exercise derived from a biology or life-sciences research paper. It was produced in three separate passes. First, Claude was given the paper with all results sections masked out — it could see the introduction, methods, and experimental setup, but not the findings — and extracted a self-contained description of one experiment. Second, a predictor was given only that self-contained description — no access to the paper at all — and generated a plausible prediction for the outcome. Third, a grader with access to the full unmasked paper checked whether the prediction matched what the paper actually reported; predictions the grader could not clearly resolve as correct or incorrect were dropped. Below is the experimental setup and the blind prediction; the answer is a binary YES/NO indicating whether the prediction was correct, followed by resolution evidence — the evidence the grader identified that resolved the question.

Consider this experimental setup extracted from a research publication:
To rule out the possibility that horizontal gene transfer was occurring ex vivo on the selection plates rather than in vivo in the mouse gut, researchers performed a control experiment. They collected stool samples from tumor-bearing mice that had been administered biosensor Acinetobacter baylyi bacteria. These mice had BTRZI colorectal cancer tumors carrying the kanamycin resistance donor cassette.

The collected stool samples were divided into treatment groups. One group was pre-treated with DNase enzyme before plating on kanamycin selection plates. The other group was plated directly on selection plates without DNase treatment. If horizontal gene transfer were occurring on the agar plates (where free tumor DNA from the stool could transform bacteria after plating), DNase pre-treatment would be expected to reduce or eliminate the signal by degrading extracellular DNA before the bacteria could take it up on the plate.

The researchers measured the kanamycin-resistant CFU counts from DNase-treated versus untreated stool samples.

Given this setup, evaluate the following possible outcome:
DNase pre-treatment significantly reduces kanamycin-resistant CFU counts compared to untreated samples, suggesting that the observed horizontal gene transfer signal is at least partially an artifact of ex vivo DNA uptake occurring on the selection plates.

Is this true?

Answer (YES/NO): NO